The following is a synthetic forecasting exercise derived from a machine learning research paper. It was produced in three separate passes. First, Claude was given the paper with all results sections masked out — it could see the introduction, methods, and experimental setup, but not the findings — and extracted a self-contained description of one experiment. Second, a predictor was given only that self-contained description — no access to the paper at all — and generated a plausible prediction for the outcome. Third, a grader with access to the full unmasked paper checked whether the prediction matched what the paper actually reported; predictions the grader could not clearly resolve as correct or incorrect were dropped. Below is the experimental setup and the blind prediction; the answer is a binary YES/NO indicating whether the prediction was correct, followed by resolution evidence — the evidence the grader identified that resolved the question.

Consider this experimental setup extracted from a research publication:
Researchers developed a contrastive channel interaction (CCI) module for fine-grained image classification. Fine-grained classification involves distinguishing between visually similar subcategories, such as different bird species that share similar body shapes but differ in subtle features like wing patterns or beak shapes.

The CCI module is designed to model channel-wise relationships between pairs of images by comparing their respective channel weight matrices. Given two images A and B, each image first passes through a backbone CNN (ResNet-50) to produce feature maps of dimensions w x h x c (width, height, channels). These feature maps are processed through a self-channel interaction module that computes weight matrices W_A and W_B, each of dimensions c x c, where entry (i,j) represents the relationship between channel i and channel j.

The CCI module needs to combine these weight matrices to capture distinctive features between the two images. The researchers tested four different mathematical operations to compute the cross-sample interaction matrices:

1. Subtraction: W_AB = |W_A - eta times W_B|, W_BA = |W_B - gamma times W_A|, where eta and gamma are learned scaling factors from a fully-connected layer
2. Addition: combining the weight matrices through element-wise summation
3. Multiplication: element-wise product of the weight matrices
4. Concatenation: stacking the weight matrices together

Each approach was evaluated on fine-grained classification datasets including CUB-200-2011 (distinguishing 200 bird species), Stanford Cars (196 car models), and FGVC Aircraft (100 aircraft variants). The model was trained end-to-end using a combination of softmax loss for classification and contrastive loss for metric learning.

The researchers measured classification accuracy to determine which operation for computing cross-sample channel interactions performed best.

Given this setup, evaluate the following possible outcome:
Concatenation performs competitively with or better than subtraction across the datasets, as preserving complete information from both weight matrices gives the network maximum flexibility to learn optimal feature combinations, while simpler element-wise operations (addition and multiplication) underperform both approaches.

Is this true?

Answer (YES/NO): NO